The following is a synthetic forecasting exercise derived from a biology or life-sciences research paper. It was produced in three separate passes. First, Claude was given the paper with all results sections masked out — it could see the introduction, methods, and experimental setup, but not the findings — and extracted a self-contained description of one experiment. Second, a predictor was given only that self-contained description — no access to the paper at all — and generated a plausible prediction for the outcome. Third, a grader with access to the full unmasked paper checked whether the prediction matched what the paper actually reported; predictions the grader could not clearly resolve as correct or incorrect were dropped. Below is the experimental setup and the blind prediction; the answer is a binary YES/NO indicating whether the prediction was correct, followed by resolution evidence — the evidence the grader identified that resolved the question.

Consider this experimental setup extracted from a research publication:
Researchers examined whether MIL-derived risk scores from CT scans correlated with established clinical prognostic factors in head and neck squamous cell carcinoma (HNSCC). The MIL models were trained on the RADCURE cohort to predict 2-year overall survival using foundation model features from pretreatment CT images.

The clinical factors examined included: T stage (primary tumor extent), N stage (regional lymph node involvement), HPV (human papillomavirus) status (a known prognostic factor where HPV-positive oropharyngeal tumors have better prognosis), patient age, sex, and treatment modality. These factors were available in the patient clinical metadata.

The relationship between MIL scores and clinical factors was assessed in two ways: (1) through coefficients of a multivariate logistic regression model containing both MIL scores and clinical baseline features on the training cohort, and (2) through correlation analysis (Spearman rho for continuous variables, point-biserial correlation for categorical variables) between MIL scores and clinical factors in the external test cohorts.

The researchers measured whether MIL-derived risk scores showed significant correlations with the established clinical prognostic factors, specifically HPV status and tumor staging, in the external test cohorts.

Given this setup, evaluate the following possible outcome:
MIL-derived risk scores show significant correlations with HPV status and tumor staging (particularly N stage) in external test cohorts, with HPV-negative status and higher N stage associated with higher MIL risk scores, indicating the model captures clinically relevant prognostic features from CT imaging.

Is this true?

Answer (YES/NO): NO